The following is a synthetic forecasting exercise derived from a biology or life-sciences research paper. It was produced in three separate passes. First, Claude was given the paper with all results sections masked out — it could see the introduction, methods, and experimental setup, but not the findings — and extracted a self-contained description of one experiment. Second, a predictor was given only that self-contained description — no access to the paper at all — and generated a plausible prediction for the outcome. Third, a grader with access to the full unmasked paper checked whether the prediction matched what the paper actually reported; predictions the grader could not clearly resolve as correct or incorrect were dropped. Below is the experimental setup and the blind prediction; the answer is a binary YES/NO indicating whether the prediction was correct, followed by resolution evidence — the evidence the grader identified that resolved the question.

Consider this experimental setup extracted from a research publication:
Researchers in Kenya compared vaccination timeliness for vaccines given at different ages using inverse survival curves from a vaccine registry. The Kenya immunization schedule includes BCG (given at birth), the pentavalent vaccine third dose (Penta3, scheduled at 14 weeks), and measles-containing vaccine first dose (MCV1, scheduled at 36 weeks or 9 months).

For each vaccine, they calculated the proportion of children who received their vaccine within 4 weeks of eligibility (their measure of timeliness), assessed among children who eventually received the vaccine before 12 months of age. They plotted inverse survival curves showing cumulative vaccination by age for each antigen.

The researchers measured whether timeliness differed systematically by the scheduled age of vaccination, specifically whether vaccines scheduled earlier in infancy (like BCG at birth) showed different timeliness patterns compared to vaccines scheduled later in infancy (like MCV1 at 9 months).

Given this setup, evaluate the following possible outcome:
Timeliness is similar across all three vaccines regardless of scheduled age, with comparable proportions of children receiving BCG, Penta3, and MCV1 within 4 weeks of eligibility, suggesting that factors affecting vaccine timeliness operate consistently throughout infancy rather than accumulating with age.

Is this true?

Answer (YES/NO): NO